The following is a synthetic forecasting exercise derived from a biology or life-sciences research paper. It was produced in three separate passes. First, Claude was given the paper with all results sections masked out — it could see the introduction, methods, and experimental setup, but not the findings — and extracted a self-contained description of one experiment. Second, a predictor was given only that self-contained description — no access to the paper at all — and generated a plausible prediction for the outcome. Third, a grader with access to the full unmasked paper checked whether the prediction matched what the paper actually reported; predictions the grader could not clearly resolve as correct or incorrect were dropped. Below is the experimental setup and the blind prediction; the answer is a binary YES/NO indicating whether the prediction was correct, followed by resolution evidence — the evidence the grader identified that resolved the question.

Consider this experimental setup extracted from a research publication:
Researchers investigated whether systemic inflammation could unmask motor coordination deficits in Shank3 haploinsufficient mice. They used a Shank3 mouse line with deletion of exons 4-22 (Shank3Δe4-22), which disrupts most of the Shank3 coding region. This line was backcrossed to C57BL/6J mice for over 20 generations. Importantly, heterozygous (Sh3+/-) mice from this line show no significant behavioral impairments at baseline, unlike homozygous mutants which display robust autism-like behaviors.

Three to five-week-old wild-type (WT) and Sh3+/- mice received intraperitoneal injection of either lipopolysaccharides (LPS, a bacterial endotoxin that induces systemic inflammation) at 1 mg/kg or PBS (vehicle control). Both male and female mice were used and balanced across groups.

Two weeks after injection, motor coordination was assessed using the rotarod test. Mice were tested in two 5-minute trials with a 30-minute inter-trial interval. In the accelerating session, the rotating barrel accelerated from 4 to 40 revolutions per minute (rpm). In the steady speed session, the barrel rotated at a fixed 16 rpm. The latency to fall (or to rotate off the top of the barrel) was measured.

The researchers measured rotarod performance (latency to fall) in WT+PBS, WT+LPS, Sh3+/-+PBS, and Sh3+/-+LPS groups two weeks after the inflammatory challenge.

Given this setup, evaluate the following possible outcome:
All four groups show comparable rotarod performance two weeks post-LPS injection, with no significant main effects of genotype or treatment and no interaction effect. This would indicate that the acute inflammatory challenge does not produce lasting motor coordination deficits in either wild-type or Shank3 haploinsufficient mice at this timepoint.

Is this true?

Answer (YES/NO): NO